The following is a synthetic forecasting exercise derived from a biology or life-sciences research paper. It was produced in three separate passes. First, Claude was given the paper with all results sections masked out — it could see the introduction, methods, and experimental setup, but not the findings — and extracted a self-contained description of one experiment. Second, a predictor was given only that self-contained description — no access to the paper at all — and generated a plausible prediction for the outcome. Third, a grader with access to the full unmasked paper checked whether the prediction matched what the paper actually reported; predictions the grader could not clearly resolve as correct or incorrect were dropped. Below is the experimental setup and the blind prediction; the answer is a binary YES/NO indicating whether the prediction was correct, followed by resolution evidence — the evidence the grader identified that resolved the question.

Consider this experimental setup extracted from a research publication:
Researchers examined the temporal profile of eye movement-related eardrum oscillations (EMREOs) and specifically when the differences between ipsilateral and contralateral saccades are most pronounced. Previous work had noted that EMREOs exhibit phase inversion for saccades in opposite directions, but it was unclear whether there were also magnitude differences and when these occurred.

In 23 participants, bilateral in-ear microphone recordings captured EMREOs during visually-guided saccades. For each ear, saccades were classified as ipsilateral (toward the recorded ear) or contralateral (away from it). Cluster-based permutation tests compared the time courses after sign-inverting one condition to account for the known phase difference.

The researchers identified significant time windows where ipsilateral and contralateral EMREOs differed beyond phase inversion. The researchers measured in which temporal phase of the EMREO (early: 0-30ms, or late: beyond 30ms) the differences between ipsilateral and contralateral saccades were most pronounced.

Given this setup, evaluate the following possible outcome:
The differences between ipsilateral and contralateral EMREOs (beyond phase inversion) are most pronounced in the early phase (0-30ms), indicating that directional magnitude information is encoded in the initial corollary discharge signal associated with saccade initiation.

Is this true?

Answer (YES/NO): NO